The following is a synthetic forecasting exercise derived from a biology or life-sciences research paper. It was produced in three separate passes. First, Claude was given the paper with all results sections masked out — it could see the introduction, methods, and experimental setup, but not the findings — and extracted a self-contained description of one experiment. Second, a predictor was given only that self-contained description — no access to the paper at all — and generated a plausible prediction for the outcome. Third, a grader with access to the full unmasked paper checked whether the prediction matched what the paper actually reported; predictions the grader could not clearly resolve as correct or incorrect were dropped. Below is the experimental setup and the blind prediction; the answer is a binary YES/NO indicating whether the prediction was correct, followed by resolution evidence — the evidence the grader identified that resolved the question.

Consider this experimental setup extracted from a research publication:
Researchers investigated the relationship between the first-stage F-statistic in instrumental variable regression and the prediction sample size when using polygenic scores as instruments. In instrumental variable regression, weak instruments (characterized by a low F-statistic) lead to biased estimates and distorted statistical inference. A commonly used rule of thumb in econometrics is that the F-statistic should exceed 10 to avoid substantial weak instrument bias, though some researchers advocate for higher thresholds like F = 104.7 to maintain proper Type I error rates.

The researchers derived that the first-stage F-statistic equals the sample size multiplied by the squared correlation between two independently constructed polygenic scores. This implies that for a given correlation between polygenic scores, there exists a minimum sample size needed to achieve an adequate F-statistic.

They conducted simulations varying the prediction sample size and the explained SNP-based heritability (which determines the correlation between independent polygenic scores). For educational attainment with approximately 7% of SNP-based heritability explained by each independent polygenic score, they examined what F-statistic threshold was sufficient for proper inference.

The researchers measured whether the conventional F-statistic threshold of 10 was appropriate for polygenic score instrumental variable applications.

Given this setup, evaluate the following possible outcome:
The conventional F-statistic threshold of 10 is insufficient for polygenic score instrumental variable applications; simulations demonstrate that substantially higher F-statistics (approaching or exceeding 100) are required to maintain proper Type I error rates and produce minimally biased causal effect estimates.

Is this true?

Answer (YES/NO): NO